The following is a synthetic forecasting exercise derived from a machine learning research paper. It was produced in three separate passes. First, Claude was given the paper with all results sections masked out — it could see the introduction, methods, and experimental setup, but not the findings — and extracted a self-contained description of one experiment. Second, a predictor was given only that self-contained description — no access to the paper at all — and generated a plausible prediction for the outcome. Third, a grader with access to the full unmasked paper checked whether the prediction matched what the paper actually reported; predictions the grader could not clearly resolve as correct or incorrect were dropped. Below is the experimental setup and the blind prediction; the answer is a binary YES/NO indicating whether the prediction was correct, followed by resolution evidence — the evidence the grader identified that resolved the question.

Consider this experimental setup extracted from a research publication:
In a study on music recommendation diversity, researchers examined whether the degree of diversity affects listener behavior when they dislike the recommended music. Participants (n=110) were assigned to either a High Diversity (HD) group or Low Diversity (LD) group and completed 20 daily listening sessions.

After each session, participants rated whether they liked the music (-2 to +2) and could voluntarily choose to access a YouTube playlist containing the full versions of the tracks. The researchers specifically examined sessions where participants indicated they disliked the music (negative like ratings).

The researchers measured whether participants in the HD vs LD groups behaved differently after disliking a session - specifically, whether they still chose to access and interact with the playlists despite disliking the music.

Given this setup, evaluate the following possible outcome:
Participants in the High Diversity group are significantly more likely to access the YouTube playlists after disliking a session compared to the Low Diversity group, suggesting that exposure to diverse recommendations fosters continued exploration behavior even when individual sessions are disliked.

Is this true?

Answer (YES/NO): YES